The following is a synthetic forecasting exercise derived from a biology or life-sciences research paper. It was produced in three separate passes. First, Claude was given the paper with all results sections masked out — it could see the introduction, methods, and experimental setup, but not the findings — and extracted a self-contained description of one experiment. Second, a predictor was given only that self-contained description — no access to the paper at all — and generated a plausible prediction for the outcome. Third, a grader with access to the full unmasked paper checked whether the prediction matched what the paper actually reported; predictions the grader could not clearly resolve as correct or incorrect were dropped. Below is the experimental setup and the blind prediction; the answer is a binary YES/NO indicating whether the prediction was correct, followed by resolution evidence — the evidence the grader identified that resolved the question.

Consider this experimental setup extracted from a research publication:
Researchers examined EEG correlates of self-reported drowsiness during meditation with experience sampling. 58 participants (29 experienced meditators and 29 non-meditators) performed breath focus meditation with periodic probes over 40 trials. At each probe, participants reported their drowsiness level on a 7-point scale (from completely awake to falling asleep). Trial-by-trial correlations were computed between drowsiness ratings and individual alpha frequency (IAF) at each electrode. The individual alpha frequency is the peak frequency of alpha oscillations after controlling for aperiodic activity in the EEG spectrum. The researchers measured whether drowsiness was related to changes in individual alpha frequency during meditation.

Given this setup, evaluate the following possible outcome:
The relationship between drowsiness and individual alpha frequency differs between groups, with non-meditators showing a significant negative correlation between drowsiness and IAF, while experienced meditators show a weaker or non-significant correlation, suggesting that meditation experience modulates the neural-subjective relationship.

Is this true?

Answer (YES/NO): NO